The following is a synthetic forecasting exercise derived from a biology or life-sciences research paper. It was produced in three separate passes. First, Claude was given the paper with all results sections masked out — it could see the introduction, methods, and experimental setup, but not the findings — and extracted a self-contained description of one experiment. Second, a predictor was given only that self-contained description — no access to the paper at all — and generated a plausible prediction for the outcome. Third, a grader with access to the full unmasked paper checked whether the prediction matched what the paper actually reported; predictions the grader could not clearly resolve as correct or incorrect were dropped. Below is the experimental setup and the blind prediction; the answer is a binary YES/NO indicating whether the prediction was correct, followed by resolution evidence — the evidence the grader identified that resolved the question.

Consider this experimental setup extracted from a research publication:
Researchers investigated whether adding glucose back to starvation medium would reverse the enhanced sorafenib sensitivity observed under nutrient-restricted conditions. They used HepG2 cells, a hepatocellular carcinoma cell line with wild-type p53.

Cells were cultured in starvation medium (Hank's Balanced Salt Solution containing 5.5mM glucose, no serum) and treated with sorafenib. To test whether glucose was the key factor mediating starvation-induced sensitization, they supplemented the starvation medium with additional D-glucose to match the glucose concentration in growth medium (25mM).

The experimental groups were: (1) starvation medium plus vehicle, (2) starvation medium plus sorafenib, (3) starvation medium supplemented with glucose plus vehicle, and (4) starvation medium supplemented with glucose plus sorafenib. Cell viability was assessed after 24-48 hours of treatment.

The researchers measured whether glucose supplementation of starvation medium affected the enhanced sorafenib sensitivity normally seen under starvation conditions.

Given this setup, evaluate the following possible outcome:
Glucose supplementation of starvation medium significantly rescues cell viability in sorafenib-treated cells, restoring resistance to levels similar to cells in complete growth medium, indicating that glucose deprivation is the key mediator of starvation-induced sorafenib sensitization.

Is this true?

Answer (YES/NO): YES